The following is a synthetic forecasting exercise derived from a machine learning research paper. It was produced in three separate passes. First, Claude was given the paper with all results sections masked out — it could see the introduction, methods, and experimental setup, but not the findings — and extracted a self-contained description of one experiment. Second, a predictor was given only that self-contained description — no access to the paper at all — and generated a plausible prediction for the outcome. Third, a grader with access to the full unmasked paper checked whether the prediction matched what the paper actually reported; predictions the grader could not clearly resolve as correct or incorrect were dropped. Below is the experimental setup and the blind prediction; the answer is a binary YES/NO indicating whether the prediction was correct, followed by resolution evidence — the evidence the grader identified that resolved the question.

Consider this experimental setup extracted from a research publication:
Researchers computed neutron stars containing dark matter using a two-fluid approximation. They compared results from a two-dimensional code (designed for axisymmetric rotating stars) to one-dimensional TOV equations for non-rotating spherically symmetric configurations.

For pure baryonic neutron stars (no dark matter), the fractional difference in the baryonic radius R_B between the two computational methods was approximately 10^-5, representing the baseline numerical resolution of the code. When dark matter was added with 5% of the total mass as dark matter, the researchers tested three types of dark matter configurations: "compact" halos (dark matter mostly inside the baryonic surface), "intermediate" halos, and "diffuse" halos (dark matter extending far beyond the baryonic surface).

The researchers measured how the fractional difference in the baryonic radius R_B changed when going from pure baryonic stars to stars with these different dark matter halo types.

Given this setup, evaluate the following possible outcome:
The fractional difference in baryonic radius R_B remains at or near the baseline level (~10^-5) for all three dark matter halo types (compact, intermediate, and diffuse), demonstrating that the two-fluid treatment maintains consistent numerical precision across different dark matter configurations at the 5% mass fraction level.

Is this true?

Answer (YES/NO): NO